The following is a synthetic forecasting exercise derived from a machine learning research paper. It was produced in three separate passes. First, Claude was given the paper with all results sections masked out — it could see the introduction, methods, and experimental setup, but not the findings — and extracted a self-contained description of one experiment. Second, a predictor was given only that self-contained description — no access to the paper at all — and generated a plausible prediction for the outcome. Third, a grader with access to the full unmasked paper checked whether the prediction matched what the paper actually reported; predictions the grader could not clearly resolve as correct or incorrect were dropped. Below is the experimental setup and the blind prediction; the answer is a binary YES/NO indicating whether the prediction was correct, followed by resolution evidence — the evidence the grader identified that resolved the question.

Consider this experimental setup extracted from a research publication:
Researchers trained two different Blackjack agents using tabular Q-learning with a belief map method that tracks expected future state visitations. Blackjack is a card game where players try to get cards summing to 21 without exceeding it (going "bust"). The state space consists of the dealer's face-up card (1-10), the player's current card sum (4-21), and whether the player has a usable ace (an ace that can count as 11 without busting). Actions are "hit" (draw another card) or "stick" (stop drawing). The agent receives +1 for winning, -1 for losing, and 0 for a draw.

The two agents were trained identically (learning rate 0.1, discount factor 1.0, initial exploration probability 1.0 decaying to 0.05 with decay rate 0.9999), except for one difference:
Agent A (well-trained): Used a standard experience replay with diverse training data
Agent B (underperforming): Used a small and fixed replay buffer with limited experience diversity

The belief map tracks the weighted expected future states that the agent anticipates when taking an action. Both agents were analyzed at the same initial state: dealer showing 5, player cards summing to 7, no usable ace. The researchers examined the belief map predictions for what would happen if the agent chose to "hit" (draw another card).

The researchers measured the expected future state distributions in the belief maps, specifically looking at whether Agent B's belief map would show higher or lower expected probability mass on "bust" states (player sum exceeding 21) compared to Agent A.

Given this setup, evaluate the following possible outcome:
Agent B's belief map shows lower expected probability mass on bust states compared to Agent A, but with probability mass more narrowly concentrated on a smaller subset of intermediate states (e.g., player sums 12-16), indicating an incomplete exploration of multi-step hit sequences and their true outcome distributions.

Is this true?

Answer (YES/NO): NO